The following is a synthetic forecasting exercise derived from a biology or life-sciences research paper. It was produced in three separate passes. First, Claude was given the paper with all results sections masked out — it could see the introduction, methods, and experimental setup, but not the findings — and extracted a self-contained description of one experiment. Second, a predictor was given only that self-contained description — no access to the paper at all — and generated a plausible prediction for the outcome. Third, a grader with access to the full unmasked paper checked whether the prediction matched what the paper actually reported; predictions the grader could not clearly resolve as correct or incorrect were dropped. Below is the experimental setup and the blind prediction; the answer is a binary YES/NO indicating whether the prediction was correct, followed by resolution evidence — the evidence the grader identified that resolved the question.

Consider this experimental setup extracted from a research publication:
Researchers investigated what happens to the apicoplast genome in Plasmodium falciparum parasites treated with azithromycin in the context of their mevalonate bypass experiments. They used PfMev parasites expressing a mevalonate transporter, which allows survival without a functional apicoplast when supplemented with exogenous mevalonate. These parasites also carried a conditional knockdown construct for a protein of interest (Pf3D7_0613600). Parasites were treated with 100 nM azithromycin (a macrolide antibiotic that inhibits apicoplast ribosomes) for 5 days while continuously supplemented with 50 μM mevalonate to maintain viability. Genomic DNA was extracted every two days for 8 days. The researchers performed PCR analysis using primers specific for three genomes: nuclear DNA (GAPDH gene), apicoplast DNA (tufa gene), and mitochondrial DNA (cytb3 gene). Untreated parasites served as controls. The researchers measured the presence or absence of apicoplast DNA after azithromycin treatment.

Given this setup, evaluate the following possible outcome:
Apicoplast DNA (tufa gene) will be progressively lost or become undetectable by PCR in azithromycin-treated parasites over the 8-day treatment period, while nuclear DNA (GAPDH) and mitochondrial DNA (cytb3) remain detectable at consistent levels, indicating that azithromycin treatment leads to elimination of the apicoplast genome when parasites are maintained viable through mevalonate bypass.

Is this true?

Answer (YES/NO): YES